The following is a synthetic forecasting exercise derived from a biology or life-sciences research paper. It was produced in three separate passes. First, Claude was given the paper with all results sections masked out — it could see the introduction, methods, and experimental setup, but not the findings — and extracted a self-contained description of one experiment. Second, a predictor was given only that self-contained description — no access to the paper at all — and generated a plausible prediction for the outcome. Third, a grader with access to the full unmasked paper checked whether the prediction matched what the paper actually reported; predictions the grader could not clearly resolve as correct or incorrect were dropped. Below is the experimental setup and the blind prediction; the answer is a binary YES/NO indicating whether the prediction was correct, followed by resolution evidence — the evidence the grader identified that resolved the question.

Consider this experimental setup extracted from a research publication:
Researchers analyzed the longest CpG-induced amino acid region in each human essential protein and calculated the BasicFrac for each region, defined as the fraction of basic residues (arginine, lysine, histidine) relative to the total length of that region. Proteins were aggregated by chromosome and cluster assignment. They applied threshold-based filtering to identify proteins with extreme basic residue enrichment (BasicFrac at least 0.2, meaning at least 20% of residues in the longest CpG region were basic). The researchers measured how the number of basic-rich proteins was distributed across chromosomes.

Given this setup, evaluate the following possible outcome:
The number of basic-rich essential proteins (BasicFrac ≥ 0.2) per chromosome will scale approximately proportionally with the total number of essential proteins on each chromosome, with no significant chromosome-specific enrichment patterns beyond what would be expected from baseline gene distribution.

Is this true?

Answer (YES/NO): NO